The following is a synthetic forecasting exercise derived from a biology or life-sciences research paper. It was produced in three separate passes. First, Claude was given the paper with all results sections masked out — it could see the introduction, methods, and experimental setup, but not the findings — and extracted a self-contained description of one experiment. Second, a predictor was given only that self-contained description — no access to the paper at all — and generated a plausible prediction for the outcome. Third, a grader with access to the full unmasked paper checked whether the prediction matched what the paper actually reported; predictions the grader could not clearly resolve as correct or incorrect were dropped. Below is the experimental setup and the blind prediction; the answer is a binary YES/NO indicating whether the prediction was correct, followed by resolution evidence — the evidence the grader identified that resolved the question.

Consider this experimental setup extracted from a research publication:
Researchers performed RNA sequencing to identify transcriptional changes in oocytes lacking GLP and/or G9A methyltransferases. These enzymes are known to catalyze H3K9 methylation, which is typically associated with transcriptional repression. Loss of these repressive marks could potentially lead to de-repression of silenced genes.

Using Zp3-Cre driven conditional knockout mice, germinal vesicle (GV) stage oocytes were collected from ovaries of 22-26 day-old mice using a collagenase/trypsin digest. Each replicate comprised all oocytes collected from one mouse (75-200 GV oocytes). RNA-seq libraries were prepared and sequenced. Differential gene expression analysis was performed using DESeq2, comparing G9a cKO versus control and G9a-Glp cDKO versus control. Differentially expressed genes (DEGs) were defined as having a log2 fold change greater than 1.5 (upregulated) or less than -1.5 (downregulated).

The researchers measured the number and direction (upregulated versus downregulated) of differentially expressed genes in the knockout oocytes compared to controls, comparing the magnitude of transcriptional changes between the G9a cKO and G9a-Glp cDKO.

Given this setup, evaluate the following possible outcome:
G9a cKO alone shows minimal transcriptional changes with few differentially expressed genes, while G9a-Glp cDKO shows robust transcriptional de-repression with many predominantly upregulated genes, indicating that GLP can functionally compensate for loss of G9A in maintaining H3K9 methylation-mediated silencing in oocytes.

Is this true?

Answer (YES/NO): NO